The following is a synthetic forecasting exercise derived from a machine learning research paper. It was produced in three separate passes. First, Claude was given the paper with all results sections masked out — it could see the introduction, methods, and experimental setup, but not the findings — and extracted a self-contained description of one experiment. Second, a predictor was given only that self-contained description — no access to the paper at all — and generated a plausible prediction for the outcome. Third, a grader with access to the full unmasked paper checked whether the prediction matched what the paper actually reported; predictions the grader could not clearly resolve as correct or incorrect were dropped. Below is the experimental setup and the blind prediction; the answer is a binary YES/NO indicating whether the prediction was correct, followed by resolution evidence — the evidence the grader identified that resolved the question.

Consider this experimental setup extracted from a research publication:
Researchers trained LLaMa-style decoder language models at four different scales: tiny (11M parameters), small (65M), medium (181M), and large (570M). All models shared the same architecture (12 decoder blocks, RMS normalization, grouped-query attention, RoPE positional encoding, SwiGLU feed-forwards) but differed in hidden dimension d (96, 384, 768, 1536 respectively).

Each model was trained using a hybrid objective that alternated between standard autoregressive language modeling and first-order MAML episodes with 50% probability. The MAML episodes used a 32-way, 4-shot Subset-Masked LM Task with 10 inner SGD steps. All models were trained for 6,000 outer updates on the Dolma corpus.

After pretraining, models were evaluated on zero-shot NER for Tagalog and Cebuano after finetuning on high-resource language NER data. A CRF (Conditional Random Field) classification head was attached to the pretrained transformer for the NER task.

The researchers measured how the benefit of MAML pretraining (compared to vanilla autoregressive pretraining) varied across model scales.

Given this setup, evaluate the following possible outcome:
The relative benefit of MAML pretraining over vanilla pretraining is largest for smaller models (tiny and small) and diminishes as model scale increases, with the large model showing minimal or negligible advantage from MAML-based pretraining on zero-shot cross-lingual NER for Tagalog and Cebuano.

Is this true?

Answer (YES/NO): NO